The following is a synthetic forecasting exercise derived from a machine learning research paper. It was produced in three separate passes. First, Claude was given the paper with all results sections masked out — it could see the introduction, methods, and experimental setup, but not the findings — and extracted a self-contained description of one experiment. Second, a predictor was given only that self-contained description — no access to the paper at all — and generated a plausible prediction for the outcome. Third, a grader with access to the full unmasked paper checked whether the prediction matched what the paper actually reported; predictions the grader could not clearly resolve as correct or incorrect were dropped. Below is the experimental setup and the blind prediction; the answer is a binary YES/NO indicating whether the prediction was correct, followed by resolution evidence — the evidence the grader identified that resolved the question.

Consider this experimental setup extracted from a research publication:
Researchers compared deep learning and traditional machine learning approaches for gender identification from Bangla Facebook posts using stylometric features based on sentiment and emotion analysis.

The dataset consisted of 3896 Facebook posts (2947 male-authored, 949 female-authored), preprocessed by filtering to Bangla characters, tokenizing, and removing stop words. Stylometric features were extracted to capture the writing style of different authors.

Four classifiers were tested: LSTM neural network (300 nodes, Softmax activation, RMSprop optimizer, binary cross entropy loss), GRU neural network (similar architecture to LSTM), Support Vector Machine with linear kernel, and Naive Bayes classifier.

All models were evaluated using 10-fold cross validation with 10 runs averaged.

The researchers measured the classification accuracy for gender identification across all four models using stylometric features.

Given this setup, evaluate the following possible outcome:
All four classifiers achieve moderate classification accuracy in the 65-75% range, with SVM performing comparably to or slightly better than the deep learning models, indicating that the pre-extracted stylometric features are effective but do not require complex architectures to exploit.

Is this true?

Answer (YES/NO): NO